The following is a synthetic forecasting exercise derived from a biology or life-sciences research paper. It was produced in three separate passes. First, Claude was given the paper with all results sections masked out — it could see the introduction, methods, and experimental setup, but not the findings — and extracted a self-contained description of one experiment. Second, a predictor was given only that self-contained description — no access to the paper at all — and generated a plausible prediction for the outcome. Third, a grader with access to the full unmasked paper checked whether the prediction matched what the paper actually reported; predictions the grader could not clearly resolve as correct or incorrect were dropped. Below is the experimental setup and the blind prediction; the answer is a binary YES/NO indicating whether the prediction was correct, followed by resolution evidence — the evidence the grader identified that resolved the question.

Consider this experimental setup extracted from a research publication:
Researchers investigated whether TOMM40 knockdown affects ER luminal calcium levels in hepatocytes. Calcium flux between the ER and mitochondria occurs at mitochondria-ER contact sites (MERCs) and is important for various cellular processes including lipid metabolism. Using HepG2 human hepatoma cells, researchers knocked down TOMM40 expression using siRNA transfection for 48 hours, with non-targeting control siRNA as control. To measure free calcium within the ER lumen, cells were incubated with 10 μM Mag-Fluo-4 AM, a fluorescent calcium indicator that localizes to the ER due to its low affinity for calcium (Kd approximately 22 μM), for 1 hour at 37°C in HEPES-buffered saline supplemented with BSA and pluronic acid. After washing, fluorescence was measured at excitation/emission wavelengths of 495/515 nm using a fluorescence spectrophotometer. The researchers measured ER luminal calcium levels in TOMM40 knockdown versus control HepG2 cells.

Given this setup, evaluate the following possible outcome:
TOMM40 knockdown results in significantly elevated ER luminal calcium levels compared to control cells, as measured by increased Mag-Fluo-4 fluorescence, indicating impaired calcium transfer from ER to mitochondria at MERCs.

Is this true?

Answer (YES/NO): YES